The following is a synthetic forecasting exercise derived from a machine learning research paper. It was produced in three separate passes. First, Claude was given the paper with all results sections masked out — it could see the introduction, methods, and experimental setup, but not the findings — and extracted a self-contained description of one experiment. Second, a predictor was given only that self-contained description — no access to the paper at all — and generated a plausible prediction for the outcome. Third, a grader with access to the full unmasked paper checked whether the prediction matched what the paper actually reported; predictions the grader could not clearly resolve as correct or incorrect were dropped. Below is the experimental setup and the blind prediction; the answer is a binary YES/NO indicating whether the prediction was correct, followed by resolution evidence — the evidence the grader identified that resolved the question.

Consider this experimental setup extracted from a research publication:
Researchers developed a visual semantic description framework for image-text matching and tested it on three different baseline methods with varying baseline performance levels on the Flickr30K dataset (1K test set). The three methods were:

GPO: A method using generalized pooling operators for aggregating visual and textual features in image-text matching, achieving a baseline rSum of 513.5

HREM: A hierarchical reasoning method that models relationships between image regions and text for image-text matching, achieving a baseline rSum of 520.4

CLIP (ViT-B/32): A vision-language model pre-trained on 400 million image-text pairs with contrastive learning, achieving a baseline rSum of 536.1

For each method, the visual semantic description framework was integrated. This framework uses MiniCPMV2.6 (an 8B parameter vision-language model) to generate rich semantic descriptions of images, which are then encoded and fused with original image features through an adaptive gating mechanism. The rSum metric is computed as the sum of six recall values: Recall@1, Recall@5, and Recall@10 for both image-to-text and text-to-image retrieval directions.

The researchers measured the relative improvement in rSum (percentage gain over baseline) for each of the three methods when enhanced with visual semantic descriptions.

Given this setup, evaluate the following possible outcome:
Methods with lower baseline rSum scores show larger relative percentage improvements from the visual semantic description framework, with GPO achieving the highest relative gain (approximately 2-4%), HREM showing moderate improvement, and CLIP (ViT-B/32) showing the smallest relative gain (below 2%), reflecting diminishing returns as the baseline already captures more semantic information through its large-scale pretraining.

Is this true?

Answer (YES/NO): NO